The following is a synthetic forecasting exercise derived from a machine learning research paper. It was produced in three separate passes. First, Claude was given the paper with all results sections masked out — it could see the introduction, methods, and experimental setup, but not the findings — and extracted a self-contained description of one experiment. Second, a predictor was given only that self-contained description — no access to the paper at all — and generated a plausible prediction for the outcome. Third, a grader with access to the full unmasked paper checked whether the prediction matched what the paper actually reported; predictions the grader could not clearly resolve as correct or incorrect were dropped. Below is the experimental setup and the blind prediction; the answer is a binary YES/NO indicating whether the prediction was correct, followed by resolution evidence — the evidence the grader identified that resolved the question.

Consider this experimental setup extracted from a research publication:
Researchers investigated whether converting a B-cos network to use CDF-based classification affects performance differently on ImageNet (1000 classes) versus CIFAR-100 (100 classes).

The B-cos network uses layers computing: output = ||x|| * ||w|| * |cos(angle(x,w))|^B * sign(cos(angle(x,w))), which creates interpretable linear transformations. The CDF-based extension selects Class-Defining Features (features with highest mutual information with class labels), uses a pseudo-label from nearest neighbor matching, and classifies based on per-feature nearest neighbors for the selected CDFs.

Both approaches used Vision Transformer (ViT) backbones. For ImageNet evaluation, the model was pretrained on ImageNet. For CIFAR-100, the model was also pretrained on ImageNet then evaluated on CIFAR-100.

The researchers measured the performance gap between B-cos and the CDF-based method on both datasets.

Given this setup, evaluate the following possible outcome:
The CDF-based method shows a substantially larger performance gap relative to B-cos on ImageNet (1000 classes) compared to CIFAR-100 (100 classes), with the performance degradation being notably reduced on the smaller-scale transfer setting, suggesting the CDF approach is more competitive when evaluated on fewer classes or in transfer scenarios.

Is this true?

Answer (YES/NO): YES